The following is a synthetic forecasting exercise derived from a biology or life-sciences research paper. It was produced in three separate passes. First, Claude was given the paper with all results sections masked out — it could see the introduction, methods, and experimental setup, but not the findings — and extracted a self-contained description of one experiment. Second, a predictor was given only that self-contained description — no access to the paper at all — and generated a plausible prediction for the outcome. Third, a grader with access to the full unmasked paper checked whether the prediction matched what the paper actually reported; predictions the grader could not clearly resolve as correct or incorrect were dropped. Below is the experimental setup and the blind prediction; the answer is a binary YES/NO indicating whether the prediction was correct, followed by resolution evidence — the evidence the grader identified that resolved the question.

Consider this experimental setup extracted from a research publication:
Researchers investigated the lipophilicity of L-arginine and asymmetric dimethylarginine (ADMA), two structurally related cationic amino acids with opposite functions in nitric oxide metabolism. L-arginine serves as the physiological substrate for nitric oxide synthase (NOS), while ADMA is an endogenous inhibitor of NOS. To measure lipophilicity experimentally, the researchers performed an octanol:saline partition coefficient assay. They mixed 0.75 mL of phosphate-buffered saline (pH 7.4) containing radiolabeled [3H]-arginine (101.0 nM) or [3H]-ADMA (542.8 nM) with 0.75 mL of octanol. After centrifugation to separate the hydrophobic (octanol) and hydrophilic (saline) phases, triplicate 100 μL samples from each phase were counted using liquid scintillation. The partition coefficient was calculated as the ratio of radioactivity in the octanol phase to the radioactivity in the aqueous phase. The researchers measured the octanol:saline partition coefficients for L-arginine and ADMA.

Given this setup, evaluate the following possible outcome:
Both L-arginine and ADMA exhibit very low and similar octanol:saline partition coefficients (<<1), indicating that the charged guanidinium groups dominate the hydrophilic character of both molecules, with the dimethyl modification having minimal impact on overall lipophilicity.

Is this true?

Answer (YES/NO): NO